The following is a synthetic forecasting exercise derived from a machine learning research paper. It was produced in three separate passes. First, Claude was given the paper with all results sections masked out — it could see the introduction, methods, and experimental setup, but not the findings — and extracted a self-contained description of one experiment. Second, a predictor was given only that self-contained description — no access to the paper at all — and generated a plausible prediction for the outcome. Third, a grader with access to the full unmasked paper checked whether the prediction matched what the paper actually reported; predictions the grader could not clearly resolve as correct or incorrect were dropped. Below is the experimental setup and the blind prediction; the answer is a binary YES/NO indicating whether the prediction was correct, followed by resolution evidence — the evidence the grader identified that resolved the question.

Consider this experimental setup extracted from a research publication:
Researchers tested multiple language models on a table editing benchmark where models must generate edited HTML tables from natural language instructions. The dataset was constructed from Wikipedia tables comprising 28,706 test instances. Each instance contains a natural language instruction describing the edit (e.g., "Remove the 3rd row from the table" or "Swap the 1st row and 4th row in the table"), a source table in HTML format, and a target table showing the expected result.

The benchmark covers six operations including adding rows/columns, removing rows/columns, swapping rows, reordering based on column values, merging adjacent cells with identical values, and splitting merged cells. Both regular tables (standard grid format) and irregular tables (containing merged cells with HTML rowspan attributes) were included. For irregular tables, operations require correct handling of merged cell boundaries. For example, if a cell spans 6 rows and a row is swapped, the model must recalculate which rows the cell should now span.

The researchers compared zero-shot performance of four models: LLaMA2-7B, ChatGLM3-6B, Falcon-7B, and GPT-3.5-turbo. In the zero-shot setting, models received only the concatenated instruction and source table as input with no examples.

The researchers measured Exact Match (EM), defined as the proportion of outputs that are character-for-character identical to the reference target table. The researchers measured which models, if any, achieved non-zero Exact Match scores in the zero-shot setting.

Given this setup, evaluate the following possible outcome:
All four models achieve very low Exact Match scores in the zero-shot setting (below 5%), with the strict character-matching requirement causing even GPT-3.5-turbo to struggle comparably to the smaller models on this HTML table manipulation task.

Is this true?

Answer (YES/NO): NO